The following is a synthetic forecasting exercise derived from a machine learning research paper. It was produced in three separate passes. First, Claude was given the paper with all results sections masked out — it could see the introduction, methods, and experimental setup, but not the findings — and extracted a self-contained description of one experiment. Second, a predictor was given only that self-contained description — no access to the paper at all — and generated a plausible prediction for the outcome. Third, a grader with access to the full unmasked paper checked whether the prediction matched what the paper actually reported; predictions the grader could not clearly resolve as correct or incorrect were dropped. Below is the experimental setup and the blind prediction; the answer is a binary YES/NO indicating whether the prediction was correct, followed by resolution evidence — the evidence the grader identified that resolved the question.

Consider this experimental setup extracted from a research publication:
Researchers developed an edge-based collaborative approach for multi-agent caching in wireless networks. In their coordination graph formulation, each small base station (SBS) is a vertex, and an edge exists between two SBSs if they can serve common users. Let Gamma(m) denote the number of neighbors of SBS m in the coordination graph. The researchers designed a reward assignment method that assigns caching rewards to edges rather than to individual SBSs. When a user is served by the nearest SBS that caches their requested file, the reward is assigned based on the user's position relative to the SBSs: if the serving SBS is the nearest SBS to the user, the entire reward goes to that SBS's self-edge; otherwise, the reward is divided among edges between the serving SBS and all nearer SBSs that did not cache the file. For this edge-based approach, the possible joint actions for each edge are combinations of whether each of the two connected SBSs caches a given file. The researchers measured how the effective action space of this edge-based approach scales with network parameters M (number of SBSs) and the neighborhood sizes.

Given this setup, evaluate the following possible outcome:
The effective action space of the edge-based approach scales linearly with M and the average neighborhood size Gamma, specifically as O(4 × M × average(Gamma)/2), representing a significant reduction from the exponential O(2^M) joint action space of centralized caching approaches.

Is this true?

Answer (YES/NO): NO